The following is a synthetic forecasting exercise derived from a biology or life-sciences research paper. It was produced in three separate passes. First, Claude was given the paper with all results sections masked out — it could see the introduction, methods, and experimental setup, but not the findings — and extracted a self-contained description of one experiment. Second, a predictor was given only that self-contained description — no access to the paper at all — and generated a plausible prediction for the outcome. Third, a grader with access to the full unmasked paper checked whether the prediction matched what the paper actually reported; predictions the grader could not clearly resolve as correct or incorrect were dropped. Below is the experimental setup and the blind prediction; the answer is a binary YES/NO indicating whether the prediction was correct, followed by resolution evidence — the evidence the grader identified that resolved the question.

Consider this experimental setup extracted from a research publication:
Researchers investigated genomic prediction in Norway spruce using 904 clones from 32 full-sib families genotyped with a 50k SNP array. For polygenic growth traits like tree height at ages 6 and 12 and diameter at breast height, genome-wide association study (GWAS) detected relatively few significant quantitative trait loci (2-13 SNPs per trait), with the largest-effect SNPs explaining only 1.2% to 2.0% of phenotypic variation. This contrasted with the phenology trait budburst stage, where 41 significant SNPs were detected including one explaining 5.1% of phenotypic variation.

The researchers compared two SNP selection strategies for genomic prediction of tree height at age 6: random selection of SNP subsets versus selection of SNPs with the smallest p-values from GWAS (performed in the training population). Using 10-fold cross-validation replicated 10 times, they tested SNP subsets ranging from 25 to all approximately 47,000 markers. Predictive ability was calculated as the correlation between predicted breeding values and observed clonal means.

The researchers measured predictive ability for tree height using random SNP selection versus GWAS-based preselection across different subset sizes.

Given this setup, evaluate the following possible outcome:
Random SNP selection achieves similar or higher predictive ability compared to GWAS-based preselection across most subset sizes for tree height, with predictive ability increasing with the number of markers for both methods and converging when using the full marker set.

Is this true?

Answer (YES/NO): YES